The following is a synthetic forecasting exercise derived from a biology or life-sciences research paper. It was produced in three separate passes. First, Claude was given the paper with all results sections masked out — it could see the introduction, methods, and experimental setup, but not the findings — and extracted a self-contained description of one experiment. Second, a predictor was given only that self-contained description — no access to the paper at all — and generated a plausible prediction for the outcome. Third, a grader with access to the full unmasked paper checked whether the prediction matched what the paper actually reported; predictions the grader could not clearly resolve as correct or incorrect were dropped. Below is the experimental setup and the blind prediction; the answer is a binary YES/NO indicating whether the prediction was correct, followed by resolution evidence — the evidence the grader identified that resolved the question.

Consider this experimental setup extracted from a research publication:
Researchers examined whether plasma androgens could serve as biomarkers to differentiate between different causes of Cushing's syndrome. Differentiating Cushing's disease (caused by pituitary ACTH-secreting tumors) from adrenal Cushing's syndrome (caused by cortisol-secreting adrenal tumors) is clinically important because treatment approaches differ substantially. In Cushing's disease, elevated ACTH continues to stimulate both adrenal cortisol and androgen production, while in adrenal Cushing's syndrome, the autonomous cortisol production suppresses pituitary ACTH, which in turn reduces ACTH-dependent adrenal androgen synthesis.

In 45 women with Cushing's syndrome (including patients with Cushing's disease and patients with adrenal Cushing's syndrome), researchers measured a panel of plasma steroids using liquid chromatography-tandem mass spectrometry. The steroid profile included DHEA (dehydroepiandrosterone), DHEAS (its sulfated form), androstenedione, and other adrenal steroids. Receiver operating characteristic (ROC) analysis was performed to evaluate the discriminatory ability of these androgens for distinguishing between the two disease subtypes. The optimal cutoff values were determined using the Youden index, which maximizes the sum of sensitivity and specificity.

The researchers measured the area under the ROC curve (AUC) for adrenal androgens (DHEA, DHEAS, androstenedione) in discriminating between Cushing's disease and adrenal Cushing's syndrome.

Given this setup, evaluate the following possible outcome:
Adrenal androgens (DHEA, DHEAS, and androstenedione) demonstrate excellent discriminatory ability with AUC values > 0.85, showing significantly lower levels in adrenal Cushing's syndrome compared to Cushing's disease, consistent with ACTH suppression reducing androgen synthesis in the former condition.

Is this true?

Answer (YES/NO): NO